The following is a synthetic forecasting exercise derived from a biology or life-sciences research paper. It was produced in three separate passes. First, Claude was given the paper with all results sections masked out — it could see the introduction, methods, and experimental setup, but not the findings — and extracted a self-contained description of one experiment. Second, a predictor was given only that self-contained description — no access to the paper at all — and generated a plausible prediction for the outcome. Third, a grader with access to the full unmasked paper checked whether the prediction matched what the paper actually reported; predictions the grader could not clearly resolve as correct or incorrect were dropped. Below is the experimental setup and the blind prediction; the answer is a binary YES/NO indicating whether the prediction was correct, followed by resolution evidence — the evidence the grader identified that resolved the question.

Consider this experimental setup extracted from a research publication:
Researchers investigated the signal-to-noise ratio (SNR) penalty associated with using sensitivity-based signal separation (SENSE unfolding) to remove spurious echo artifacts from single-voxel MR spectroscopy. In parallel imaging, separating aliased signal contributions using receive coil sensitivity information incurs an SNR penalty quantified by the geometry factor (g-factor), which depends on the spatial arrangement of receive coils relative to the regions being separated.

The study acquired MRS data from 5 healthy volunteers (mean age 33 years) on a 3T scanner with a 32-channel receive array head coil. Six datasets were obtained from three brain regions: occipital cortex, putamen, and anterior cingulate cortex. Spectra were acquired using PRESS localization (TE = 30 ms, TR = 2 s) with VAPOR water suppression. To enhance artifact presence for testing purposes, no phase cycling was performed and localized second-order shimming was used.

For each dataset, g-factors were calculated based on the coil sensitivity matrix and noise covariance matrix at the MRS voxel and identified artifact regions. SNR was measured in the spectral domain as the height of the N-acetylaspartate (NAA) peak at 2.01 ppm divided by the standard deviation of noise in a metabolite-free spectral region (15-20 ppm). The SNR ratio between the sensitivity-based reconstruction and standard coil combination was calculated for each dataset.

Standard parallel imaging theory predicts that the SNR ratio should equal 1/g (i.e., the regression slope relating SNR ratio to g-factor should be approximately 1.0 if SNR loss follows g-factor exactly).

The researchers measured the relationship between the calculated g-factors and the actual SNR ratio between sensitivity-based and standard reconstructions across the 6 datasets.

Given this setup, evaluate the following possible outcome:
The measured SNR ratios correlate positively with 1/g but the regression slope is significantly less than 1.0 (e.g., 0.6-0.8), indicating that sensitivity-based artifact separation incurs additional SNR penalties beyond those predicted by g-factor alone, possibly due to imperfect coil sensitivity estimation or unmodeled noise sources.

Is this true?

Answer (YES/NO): NO